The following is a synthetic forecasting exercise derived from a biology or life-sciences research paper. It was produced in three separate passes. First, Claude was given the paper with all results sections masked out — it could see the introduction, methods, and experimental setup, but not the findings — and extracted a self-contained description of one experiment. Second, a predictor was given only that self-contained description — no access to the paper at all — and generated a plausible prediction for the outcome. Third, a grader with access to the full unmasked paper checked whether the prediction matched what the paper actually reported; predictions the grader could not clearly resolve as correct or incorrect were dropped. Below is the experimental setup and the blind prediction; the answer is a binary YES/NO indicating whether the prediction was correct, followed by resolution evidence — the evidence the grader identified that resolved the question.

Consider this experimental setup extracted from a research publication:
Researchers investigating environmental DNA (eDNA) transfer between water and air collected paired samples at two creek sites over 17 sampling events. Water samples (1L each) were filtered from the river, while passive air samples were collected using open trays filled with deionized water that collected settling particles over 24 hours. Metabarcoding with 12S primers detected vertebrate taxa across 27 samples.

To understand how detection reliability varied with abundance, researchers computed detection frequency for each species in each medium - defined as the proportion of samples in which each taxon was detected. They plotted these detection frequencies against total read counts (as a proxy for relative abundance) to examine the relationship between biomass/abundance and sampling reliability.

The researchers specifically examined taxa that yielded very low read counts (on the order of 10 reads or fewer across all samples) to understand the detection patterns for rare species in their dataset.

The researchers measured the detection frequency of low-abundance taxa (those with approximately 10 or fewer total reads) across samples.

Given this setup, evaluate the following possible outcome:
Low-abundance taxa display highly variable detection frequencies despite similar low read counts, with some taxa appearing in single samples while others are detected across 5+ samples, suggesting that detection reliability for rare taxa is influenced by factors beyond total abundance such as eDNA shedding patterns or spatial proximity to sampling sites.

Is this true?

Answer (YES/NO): NO